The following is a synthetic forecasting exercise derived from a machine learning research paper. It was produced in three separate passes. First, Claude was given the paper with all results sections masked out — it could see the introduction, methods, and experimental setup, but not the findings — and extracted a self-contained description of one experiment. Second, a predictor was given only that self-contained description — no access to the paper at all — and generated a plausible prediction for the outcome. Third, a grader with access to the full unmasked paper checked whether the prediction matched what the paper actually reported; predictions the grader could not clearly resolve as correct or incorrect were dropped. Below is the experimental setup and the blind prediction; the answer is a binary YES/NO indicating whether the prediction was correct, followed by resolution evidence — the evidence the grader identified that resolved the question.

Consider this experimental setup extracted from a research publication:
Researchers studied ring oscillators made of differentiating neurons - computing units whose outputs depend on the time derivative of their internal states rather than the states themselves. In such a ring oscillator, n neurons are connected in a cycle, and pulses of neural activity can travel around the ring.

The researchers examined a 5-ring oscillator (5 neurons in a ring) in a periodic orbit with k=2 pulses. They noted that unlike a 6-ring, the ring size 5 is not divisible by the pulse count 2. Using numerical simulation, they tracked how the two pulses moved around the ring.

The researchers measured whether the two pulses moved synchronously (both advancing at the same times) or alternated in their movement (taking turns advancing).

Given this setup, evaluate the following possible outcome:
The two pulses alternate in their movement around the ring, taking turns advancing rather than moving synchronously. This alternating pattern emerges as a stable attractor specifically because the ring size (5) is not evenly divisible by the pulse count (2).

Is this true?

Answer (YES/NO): YES